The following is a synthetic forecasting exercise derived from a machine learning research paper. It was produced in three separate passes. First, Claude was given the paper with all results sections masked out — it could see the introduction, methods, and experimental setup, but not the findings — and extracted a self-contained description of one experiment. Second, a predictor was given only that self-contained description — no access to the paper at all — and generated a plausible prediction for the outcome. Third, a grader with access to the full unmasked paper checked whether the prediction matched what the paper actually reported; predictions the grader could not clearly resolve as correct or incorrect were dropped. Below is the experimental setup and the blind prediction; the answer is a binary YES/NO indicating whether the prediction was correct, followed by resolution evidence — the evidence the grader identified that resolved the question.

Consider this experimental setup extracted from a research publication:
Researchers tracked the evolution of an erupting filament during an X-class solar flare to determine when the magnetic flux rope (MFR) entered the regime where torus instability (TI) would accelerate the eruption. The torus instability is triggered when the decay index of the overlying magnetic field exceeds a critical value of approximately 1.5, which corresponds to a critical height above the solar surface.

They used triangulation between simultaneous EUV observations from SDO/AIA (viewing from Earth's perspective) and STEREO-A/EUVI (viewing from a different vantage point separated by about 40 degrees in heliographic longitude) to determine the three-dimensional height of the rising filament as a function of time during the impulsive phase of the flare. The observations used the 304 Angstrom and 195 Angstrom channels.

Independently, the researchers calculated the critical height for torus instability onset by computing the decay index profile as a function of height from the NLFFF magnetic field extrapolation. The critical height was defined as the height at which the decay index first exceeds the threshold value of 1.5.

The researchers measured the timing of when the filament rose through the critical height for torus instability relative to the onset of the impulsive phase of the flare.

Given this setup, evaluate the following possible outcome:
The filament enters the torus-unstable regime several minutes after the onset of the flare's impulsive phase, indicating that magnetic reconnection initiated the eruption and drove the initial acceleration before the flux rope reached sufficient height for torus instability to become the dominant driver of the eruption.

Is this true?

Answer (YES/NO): YES